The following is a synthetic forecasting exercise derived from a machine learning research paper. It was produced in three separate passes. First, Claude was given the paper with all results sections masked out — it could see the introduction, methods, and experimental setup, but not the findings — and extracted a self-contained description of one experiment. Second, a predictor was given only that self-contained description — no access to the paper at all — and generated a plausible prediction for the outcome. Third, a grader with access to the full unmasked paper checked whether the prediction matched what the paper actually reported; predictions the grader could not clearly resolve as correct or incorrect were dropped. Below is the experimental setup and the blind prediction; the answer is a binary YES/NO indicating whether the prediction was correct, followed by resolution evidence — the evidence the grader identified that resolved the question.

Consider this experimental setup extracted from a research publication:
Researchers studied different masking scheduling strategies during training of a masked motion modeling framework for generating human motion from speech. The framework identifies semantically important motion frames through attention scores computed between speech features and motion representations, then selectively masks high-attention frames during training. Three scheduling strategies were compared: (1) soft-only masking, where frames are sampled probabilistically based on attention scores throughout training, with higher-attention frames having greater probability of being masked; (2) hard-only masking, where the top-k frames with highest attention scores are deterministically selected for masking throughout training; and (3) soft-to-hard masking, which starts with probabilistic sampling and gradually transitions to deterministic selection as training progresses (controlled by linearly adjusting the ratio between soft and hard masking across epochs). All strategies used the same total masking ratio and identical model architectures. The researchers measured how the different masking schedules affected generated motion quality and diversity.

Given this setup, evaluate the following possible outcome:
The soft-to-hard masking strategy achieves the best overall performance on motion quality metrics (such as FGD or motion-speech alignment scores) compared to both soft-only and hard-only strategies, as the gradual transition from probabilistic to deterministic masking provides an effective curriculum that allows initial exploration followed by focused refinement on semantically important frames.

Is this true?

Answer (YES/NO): YES